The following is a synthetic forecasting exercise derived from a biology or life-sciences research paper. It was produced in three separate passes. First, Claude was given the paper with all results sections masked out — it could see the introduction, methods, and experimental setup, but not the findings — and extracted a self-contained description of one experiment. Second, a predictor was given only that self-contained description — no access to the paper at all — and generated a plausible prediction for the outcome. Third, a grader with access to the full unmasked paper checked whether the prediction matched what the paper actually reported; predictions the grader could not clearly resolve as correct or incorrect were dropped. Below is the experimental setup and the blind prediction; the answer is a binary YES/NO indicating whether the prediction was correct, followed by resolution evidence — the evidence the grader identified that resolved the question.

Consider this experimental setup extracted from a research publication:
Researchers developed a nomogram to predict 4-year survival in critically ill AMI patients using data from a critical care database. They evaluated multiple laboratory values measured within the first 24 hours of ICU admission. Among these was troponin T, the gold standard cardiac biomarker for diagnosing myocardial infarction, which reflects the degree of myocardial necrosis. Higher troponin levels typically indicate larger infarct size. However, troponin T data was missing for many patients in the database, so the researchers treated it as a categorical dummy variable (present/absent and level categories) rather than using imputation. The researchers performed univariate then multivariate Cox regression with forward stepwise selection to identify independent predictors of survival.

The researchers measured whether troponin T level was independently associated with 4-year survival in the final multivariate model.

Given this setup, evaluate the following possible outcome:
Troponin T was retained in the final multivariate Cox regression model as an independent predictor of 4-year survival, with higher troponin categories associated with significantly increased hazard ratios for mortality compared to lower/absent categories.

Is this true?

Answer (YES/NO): NO